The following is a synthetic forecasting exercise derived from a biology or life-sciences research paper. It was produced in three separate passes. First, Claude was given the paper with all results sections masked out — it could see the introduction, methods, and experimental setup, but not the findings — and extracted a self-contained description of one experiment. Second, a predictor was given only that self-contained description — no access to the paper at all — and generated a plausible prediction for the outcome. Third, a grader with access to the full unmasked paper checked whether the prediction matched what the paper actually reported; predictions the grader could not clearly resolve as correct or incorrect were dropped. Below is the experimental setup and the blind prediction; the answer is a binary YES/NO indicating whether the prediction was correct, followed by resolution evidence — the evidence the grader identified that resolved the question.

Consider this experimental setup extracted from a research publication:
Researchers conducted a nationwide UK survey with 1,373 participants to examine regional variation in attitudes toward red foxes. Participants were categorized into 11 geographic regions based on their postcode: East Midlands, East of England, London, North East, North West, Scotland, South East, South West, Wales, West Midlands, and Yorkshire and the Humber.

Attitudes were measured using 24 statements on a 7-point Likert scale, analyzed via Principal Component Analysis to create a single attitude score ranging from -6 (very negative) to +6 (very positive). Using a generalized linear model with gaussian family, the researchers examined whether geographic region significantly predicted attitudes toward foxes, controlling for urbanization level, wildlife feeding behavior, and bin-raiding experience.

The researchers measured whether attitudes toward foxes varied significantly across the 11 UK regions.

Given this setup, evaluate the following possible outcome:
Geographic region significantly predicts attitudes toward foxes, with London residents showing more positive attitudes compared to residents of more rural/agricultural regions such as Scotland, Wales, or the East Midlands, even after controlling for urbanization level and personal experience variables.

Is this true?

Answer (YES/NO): NO